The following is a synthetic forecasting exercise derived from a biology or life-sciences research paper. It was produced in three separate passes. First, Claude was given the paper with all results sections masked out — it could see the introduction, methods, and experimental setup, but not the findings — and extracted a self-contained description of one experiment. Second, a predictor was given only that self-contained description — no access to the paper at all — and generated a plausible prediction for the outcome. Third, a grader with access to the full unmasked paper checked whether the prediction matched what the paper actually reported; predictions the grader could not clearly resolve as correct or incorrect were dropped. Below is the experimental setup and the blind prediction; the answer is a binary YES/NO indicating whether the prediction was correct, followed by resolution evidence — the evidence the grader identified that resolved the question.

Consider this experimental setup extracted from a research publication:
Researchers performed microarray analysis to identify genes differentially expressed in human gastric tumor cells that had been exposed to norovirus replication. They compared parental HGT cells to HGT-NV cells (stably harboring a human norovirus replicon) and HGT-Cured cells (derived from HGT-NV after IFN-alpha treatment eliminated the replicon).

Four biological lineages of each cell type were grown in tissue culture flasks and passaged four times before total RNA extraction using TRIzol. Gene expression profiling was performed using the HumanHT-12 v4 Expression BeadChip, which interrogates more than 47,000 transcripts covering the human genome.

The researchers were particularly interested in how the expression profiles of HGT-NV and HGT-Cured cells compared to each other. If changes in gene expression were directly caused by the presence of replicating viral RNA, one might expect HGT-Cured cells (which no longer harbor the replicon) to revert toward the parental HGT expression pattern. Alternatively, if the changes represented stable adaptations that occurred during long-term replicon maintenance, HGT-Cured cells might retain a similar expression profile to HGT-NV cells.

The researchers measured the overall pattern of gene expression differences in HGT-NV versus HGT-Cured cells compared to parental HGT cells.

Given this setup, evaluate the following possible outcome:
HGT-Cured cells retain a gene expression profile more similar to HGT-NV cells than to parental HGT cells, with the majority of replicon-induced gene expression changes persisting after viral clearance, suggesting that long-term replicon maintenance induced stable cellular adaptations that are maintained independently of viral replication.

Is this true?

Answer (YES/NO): NO